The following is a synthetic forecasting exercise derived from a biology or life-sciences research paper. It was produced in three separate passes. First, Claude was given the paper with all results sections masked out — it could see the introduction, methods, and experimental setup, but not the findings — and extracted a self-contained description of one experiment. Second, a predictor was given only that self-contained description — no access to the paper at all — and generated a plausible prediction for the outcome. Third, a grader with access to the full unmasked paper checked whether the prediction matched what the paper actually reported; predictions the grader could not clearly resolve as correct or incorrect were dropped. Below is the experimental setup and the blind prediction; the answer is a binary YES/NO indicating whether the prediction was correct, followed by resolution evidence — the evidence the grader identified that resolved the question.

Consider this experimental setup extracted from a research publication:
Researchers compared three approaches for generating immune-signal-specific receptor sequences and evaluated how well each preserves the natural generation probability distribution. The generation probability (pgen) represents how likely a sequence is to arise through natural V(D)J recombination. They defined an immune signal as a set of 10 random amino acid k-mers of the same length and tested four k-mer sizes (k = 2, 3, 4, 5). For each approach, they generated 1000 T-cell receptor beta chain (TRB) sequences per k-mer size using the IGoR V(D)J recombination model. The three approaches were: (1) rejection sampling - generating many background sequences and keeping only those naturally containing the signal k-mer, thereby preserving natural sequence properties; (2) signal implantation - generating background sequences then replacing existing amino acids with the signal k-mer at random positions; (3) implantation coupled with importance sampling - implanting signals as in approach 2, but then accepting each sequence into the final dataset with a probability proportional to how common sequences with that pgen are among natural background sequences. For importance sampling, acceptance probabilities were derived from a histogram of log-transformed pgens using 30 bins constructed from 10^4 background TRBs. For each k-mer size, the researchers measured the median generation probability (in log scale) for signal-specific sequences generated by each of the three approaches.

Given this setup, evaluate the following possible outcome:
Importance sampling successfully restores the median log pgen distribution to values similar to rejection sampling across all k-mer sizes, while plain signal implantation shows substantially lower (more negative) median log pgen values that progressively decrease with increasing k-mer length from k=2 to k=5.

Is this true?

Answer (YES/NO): NO